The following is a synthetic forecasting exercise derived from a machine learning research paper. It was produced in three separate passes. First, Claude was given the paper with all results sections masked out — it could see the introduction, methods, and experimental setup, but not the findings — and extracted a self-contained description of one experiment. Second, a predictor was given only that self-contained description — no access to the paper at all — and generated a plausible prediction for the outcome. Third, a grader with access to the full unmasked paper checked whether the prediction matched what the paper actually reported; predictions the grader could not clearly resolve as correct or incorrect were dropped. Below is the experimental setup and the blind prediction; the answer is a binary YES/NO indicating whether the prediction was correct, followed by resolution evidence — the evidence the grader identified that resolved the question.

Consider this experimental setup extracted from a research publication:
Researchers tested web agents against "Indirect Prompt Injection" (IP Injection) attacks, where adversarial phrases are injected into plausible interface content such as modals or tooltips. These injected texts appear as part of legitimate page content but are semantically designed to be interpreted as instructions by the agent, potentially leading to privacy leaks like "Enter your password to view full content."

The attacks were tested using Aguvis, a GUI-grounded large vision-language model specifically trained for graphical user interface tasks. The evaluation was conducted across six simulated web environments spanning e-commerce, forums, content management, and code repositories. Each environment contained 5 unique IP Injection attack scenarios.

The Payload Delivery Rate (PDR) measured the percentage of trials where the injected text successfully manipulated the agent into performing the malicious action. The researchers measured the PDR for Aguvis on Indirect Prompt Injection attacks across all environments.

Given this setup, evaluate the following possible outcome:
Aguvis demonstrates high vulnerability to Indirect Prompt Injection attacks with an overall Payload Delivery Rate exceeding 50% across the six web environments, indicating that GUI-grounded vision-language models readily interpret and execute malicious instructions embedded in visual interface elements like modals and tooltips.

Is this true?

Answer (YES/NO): NO